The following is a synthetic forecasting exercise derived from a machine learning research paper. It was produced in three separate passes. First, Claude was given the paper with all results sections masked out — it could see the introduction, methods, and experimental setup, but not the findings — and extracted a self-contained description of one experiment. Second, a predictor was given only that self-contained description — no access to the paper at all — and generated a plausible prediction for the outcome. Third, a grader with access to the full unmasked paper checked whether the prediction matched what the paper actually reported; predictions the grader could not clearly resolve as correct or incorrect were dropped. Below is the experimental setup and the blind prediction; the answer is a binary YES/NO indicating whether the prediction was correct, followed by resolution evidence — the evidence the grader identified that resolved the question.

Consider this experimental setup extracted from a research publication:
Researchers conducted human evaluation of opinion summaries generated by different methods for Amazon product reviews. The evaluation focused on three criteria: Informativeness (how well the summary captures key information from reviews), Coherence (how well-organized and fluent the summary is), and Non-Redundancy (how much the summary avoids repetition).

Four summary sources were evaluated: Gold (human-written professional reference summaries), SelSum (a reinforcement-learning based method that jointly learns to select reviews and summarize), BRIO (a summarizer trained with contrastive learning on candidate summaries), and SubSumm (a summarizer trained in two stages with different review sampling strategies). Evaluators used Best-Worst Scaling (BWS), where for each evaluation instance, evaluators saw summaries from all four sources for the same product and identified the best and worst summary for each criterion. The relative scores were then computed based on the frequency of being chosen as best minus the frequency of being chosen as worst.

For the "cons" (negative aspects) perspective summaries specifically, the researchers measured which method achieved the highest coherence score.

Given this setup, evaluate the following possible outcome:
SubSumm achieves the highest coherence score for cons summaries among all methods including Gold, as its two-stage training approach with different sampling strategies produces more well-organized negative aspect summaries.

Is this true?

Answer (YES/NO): YES